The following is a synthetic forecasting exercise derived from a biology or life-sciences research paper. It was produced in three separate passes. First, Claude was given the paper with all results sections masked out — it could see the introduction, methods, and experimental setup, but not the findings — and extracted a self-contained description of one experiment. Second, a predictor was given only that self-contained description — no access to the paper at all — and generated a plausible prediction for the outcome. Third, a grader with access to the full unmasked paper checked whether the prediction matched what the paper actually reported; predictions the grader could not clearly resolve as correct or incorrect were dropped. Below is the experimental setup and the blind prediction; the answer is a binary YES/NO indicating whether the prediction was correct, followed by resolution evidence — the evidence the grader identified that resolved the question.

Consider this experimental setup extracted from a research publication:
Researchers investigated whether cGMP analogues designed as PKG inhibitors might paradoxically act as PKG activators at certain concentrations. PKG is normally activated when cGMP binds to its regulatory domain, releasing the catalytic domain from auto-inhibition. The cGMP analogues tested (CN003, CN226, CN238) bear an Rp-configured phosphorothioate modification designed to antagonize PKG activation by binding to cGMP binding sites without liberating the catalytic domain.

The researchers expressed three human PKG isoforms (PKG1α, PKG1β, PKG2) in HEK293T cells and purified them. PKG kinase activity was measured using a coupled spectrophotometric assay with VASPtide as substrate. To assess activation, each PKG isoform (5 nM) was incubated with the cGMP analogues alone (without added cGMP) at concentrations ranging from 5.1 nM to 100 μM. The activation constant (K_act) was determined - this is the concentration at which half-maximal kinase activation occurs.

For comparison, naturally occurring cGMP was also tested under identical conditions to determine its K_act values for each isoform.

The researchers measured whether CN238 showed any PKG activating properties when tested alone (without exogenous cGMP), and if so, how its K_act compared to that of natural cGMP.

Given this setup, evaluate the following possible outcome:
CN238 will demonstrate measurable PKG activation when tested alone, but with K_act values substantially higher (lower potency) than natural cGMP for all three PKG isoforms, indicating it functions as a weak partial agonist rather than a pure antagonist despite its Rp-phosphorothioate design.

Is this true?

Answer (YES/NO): NO